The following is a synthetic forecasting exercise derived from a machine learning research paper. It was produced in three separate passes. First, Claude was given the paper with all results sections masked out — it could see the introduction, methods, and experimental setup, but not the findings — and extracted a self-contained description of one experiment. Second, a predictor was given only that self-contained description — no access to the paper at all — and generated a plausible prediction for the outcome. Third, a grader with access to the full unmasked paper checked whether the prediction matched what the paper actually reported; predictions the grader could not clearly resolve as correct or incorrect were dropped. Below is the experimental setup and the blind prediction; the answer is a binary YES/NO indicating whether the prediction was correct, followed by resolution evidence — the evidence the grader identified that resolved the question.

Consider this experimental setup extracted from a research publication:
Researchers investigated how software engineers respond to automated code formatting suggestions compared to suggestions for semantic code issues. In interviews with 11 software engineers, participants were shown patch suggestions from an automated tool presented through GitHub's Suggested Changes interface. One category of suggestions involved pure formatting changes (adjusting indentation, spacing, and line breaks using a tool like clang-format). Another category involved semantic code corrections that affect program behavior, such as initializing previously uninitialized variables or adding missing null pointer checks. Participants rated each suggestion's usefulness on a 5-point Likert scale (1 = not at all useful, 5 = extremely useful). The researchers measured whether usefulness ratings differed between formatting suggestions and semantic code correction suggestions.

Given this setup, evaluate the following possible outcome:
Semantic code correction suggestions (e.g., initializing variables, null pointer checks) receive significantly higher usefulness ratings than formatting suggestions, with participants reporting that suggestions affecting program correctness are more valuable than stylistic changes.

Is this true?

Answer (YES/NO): NO